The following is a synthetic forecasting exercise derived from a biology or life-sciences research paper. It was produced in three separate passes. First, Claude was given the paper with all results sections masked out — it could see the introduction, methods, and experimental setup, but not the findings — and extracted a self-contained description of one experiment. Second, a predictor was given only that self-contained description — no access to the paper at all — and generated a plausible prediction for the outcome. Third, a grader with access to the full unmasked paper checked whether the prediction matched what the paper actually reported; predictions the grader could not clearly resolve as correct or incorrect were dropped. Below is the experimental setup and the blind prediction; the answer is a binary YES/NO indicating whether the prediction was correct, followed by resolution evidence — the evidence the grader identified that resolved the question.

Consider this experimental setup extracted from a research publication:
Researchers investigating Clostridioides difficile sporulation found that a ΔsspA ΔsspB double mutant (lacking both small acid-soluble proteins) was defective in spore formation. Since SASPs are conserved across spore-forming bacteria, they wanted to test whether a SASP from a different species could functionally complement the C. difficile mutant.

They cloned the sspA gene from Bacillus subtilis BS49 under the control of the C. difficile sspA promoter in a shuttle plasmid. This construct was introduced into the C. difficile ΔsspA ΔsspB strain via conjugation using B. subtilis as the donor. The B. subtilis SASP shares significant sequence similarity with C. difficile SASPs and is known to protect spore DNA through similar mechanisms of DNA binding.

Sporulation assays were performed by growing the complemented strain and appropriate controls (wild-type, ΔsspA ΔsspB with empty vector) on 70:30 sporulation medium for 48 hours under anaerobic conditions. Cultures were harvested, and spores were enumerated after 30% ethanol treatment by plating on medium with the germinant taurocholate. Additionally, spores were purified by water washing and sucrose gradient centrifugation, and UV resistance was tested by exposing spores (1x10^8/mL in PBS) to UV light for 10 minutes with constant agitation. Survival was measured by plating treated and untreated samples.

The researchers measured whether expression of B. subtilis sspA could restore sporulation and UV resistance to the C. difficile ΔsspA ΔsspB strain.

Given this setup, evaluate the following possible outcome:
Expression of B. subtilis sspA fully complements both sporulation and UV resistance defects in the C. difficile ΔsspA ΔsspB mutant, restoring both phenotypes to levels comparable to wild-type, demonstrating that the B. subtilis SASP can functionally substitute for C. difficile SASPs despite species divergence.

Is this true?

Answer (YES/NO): NO